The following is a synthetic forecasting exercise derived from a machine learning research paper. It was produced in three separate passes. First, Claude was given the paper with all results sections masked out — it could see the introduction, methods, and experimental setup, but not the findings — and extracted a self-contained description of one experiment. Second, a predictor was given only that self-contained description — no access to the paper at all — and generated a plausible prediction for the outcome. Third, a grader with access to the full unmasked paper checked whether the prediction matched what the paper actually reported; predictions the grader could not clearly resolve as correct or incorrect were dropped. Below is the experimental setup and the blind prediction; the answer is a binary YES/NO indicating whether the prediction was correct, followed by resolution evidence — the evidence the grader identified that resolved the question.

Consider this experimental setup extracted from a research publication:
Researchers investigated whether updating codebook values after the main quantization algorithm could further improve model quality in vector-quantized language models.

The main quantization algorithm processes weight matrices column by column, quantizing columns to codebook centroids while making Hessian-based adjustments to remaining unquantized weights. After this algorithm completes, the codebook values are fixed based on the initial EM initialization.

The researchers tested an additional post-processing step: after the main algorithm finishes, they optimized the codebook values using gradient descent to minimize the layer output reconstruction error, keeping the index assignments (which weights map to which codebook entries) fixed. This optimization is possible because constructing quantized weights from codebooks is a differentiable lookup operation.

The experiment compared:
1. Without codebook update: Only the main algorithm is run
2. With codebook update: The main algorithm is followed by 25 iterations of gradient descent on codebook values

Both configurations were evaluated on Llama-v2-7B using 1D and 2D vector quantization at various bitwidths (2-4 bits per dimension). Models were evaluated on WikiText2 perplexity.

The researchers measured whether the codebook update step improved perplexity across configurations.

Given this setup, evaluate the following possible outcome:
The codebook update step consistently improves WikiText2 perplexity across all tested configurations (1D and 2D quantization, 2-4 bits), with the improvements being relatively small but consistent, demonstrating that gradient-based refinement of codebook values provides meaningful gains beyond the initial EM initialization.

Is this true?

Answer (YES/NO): YES